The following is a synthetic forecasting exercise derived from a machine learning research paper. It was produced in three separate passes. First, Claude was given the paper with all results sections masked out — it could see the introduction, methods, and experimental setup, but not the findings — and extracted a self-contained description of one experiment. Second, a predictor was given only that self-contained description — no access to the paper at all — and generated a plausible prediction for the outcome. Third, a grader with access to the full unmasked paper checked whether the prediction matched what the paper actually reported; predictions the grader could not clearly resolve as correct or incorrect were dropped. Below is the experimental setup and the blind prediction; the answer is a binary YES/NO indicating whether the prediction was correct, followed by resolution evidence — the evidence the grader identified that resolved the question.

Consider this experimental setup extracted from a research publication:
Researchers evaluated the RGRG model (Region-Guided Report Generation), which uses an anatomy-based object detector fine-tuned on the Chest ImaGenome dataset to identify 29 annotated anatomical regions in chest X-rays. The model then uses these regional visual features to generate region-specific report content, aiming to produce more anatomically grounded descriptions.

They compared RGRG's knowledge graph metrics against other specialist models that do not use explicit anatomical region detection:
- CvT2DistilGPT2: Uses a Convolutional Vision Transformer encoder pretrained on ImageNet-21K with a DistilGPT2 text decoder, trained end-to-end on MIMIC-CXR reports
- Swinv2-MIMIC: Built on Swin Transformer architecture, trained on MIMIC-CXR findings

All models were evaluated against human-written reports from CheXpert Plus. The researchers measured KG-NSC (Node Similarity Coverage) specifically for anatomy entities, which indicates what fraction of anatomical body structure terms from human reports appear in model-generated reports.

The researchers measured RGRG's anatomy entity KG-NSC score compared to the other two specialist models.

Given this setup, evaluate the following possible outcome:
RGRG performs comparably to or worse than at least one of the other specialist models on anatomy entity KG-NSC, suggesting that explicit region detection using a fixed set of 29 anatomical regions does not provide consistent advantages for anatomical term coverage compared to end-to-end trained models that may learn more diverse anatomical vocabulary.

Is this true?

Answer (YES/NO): YES